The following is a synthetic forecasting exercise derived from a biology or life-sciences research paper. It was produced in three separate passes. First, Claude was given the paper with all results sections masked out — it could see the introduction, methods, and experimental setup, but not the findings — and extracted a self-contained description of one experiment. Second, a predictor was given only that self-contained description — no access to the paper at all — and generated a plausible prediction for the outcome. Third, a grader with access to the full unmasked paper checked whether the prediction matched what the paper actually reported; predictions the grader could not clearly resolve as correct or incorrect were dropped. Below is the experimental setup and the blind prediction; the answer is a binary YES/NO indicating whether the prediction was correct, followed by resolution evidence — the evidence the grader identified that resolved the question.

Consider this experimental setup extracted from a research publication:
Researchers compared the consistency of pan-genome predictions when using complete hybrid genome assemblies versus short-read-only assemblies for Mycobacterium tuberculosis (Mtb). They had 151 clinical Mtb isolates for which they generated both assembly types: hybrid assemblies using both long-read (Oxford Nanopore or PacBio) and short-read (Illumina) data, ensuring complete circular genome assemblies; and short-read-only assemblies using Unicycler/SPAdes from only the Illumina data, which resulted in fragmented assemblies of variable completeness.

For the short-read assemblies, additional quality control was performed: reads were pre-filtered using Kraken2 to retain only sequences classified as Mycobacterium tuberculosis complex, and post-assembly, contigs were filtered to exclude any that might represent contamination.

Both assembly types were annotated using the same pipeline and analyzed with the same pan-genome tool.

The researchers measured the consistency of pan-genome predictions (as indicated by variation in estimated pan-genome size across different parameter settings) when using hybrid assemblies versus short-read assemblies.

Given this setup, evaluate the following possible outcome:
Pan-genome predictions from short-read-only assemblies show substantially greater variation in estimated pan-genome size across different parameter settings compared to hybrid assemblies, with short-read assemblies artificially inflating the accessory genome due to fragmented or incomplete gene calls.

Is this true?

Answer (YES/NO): YES